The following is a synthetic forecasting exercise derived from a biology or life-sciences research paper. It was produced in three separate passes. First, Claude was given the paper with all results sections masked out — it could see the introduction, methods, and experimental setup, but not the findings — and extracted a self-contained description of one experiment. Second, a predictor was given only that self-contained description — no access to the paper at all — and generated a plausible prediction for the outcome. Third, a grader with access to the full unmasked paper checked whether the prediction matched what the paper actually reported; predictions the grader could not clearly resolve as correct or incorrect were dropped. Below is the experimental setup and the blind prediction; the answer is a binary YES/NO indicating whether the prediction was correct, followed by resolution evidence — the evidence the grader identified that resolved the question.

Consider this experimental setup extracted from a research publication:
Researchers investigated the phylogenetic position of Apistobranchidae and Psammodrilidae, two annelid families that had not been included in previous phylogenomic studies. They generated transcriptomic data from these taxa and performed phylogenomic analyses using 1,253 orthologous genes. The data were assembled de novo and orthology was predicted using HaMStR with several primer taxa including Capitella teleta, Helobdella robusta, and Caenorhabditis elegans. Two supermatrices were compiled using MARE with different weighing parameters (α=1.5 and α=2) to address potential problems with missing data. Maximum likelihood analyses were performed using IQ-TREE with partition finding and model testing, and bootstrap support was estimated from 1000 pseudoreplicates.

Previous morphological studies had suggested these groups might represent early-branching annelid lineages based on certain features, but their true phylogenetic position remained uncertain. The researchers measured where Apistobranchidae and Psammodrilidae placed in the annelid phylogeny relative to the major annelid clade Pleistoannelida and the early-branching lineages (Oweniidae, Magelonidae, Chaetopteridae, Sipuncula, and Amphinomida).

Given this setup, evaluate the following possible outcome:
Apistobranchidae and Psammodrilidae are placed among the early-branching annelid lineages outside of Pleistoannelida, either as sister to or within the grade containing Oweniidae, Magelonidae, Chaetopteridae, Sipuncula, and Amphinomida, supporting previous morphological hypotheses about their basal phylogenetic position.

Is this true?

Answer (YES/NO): NO